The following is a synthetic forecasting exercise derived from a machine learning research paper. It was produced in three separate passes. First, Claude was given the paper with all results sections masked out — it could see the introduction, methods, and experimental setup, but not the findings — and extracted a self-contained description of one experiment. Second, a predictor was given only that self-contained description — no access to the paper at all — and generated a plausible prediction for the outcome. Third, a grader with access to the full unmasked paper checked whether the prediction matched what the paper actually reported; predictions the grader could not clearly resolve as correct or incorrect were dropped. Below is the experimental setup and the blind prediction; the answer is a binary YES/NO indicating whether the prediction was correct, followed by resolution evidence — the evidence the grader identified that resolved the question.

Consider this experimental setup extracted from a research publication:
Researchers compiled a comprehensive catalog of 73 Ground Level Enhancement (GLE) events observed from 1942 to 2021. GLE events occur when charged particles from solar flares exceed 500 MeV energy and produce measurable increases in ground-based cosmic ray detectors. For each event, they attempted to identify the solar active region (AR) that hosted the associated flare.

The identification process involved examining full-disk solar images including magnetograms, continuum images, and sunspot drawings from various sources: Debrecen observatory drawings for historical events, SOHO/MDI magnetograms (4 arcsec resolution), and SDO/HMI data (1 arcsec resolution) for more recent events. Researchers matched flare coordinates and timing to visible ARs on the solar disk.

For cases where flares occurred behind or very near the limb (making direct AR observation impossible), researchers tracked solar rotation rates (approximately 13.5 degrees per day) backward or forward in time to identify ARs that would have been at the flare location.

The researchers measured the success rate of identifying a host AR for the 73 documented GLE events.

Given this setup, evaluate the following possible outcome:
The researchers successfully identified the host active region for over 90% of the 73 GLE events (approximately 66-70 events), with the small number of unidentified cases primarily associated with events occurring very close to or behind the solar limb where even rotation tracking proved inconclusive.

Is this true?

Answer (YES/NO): NO